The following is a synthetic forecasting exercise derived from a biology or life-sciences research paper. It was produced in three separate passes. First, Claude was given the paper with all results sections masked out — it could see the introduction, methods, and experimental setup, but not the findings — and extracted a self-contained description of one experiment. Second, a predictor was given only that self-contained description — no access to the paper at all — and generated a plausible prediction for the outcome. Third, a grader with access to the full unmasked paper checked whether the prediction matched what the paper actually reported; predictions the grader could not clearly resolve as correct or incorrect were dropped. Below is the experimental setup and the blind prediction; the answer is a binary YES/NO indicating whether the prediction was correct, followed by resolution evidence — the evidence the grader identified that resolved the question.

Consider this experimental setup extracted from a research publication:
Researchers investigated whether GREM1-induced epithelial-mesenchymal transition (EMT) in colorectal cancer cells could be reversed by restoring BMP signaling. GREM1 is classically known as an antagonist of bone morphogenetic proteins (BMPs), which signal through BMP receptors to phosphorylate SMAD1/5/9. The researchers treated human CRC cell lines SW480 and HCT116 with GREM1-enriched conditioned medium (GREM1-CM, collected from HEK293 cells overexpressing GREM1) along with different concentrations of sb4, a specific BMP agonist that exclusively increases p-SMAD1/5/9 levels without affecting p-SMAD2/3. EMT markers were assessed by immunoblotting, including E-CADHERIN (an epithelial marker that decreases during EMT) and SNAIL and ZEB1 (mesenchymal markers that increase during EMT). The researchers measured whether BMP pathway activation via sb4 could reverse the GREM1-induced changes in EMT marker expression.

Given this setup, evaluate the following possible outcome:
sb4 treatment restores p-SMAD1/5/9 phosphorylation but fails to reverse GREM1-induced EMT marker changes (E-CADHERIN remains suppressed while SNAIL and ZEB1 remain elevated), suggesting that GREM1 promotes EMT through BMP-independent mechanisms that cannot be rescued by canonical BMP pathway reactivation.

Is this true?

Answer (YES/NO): YES